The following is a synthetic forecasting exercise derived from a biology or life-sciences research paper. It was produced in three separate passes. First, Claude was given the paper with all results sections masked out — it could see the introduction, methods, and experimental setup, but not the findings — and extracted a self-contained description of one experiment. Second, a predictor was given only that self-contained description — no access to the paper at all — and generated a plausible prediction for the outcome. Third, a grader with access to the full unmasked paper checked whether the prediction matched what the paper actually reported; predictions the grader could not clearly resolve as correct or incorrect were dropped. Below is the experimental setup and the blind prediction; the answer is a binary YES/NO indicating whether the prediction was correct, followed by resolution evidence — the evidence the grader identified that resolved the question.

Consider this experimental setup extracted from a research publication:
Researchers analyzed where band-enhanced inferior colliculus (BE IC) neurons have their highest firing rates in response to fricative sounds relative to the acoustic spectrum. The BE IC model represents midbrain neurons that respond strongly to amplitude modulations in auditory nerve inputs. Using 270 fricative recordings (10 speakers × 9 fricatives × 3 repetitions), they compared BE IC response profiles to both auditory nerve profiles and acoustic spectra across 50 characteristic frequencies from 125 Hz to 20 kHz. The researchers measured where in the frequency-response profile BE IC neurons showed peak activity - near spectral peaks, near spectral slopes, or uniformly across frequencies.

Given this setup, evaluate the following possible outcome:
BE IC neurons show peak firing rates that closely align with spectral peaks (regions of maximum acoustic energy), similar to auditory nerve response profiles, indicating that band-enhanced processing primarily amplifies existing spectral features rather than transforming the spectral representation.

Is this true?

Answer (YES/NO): NO